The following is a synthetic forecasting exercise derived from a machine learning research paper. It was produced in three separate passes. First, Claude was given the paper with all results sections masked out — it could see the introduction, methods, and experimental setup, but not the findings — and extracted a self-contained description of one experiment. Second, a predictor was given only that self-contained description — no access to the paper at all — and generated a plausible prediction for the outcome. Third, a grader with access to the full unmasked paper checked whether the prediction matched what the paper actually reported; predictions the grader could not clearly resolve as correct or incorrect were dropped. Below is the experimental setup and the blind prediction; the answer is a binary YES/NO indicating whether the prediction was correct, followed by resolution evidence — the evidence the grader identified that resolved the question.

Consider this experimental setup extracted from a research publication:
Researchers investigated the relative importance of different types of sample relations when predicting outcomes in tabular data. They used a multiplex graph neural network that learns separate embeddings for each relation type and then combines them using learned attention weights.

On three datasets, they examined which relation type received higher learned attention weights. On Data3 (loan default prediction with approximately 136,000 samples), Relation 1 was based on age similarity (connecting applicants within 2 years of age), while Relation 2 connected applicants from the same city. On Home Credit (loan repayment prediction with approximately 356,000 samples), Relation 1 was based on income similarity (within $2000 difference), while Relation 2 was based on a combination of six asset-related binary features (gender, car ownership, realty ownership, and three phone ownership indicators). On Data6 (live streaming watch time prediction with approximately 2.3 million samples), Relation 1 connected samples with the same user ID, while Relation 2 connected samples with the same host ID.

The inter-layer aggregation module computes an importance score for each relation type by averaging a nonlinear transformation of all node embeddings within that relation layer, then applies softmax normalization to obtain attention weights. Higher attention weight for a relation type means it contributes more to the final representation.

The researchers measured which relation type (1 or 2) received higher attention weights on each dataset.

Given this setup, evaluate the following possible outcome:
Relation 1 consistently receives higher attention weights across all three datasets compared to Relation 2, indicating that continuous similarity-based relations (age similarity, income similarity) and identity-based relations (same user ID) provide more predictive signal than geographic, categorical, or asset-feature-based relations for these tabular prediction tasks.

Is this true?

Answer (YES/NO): NO